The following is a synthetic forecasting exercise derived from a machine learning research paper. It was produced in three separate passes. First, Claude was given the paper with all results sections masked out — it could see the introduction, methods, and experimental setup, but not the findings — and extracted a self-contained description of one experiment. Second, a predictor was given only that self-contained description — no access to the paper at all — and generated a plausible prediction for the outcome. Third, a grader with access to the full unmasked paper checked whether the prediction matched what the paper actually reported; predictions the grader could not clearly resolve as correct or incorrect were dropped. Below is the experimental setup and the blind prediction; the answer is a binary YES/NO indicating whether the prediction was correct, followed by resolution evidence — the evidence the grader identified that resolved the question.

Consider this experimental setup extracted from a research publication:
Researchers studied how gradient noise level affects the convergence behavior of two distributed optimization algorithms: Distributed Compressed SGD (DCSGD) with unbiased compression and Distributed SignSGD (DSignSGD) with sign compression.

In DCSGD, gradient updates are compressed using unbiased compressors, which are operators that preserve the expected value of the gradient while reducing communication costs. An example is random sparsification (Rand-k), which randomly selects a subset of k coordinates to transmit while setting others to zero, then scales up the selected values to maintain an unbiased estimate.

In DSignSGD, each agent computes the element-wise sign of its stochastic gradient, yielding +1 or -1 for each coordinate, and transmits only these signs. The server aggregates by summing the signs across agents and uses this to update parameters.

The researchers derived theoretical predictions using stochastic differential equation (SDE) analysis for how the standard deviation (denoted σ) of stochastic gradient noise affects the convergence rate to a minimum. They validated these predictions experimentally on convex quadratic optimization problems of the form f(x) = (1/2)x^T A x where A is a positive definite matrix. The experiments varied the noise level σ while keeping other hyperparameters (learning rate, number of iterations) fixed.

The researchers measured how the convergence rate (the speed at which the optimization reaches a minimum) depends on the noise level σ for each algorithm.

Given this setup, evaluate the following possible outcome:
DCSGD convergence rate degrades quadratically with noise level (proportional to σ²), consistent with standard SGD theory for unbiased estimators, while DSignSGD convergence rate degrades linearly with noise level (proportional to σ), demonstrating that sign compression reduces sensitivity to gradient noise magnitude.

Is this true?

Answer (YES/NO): NO